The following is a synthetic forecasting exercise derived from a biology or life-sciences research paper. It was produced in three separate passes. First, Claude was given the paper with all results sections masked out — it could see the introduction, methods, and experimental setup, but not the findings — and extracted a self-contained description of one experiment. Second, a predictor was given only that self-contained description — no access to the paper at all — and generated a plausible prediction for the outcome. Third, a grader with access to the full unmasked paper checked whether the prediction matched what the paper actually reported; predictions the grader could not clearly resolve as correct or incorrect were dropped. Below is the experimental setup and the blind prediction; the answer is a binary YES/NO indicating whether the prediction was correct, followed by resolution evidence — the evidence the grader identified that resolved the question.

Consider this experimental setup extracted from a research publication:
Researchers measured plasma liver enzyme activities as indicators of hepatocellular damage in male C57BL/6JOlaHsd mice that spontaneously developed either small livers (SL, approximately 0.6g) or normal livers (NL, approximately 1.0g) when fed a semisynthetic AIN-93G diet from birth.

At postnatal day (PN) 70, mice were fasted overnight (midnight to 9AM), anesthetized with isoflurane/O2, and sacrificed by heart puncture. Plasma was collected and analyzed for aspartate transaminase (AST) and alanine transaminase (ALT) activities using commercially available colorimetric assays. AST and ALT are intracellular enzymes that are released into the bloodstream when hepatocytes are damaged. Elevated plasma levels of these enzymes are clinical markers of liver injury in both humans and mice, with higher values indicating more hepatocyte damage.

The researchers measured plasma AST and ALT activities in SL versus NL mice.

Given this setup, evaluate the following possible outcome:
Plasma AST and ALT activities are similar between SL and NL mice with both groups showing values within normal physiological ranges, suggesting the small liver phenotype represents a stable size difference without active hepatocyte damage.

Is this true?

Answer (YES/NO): NO